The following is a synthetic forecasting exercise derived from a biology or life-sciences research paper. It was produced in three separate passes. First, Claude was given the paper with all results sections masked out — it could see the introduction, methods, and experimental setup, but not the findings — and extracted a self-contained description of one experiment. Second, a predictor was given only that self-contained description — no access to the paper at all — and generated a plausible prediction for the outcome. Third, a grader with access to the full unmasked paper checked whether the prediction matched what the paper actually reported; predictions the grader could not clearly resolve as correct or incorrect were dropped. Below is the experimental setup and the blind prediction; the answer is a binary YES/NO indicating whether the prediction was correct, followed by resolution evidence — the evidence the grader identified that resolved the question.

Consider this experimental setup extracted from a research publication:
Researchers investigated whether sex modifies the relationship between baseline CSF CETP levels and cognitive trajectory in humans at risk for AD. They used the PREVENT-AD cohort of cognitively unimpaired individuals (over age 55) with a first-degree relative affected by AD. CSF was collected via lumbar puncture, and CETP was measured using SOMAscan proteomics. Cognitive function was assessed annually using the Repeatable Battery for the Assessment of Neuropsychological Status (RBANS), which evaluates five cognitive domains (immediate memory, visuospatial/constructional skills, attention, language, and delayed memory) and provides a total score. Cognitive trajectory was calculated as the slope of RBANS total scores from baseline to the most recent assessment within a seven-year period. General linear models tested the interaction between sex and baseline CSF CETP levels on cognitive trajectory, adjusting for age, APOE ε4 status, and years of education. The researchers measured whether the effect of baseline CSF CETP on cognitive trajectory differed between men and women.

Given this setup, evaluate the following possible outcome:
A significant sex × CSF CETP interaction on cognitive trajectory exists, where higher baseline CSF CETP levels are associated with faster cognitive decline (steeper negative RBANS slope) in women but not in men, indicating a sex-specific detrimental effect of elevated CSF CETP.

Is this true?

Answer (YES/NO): YES